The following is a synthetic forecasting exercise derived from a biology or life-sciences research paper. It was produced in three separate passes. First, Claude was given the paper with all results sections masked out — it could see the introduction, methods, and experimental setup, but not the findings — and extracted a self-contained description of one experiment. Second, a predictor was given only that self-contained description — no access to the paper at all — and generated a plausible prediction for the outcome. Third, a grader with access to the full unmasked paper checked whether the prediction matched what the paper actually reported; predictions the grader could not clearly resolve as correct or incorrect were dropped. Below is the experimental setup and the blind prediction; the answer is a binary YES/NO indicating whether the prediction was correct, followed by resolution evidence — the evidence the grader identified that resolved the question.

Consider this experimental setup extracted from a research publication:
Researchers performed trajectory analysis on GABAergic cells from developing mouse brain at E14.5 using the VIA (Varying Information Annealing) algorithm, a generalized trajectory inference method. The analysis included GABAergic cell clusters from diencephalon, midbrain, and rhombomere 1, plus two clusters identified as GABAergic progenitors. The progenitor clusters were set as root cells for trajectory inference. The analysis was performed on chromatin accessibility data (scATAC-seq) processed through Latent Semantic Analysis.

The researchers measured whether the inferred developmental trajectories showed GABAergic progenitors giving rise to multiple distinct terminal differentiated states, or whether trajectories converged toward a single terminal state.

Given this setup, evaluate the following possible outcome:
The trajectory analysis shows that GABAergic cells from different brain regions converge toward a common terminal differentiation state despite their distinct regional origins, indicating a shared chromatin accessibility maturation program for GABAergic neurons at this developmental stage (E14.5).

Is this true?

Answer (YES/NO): NO